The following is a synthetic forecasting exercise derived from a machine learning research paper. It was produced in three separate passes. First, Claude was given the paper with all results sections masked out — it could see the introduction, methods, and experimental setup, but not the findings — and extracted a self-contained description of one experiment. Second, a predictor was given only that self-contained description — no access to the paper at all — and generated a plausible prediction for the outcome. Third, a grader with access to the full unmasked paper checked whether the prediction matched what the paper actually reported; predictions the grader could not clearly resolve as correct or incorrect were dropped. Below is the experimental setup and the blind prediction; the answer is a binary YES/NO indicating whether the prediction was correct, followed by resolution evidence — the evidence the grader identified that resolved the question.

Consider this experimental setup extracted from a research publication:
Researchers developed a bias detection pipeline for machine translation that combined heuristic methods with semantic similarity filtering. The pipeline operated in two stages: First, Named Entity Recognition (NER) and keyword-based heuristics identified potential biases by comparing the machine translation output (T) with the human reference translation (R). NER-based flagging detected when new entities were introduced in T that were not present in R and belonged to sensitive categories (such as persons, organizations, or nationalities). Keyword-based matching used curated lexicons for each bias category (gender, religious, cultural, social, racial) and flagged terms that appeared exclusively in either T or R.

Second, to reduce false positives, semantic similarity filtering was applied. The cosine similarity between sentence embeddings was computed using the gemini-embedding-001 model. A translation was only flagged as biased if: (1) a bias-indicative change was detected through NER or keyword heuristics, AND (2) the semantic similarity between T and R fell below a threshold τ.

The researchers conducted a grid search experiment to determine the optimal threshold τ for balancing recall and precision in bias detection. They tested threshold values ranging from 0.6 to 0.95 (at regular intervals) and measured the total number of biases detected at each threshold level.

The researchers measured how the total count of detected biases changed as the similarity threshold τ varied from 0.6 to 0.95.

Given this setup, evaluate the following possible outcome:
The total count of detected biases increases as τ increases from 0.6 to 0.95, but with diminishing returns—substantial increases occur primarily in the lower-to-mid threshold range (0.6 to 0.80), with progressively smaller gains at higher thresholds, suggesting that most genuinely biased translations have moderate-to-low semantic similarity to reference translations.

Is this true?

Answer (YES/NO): YES